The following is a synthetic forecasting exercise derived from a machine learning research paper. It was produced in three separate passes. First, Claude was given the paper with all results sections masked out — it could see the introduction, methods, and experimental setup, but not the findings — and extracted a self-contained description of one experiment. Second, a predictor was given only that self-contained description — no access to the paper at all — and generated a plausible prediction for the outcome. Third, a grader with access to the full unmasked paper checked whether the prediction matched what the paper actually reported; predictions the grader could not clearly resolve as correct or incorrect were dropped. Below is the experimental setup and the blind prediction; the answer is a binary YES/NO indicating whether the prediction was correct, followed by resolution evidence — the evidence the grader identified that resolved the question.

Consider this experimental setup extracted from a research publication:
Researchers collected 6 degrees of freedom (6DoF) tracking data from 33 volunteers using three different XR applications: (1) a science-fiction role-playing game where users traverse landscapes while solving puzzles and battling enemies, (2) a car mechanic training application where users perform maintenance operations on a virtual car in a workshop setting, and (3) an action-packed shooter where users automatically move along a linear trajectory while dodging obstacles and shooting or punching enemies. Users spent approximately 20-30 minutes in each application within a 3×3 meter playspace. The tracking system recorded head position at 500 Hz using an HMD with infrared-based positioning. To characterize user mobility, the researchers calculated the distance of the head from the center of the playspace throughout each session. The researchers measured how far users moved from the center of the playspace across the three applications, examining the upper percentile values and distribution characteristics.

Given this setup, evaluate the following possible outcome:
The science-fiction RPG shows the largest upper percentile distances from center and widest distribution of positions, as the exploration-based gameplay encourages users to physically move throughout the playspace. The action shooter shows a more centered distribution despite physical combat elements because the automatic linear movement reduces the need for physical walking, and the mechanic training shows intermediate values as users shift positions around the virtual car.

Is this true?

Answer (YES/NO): NO